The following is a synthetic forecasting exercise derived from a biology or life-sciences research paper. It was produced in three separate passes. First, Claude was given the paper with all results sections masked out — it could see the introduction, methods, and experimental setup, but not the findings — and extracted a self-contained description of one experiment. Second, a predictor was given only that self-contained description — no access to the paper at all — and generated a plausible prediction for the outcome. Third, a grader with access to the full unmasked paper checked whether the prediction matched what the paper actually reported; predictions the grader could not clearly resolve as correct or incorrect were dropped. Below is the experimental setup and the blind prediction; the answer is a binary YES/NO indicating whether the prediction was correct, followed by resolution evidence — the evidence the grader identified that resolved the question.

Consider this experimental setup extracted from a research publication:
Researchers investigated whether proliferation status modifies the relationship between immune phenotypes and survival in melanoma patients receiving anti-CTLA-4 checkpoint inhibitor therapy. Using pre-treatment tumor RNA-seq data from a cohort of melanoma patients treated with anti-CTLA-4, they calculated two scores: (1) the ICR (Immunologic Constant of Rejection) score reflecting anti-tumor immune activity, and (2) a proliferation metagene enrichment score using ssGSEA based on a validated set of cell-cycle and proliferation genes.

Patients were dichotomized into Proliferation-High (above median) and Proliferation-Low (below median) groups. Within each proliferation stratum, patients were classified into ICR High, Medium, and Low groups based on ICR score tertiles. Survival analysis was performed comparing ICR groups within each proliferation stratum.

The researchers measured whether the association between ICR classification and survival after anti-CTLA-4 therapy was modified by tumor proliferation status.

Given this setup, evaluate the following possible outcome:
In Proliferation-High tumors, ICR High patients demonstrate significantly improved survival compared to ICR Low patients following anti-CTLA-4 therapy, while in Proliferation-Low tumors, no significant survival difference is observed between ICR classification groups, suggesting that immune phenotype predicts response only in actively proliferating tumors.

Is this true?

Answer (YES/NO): YES